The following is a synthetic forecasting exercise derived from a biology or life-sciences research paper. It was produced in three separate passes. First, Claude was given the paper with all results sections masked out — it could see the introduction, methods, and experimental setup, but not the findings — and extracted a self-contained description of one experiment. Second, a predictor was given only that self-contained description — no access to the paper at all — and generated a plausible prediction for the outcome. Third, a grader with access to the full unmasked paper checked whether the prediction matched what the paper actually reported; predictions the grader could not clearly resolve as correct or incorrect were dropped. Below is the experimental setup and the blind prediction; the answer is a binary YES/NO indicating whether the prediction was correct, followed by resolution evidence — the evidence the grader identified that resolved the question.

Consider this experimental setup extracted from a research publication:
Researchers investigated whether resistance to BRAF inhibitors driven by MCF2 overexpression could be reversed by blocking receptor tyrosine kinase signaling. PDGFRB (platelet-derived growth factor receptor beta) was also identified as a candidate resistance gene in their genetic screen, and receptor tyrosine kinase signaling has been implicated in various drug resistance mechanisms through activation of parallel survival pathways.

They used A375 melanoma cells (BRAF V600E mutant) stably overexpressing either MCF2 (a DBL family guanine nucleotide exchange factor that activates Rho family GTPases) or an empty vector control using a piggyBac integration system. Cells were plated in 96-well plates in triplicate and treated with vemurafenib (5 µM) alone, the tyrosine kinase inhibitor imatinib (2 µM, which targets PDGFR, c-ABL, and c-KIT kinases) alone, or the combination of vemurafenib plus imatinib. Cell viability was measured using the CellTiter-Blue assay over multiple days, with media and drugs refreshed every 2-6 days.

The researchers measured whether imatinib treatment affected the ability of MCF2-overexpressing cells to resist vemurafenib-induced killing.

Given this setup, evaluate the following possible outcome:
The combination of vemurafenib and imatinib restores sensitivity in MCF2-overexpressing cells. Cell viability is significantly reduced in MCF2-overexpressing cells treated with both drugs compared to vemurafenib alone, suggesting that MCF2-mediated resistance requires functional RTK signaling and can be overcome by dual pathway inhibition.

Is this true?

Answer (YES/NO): NO